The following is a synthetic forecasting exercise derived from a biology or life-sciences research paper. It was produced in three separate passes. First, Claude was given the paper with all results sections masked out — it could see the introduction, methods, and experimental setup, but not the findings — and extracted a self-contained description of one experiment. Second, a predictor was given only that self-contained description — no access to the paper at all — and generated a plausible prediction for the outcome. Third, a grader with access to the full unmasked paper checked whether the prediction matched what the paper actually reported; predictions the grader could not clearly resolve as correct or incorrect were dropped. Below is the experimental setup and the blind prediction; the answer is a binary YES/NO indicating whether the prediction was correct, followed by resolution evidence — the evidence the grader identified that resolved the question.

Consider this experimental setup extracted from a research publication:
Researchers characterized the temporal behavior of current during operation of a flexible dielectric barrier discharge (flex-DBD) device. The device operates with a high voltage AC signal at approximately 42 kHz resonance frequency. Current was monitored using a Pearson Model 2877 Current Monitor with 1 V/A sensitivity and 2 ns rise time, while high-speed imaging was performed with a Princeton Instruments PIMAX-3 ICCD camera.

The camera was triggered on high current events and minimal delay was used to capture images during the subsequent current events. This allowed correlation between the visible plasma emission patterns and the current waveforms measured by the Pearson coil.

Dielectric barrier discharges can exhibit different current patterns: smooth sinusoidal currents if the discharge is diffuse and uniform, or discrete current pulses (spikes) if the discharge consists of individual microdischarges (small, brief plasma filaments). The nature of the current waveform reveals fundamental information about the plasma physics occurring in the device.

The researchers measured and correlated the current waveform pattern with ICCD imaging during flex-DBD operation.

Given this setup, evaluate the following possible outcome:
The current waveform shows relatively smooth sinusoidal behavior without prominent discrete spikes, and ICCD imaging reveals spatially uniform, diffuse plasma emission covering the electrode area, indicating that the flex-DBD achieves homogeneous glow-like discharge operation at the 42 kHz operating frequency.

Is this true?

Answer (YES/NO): NO